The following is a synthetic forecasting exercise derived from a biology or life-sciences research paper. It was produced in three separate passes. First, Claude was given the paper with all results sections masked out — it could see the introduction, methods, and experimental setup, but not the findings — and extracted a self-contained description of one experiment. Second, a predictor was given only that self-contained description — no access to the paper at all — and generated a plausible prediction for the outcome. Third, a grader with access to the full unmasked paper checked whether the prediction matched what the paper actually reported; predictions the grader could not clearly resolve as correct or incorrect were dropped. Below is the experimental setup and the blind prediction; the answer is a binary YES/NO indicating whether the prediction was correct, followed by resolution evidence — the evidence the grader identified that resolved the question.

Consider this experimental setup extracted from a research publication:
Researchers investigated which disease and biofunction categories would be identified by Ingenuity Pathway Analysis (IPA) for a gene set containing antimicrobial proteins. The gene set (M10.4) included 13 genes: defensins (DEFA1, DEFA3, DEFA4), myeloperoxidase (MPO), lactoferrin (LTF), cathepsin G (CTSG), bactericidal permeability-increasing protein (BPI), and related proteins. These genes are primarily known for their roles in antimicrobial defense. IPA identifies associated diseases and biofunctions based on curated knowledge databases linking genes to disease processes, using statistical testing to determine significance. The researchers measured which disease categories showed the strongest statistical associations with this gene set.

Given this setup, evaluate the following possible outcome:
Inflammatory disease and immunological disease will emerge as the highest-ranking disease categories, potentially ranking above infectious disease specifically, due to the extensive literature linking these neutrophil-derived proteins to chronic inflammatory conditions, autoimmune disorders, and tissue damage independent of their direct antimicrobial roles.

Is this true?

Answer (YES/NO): NO